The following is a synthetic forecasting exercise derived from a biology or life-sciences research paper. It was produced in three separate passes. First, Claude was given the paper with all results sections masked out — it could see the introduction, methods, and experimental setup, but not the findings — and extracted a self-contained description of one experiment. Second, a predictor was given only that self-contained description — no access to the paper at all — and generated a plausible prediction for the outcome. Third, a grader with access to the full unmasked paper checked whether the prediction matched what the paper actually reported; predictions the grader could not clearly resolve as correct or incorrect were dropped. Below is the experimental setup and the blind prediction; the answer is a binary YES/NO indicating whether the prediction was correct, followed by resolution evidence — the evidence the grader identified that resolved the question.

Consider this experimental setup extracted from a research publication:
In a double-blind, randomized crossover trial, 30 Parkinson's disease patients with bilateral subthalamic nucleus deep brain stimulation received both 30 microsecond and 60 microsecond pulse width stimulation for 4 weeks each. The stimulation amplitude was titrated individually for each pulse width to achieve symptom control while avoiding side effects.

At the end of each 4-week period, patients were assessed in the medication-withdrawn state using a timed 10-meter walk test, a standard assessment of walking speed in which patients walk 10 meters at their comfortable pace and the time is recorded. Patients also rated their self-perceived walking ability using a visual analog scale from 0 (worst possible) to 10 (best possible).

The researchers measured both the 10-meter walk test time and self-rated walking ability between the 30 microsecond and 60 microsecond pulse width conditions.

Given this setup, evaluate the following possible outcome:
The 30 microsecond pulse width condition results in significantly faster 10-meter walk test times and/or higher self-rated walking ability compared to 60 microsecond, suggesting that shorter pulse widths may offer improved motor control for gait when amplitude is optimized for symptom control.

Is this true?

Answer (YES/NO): NO